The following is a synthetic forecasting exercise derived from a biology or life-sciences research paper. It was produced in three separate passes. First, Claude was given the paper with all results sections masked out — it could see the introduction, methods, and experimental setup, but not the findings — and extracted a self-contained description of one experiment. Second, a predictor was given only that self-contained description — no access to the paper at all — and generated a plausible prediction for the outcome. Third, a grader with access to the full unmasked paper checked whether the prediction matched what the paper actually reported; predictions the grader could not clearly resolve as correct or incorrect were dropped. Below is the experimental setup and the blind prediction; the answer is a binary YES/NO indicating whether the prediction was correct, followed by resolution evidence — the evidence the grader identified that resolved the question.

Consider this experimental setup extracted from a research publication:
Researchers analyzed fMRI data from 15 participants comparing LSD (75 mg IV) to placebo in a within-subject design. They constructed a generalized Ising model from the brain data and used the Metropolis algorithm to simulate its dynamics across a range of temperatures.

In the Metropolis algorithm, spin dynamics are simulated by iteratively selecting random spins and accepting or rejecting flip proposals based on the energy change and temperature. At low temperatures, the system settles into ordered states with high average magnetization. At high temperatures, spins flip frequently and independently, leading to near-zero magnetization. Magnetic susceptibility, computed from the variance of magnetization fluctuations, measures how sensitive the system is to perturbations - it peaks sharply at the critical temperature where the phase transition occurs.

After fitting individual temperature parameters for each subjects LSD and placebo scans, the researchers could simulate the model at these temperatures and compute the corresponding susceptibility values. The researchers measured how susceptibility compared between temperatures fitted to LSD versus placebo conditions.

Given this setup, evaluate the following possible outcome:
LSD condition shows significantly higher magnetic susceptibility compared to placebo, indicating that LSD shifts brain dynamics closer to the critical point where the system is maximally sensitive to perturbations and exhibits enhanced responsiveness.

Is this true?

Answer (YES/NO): NO